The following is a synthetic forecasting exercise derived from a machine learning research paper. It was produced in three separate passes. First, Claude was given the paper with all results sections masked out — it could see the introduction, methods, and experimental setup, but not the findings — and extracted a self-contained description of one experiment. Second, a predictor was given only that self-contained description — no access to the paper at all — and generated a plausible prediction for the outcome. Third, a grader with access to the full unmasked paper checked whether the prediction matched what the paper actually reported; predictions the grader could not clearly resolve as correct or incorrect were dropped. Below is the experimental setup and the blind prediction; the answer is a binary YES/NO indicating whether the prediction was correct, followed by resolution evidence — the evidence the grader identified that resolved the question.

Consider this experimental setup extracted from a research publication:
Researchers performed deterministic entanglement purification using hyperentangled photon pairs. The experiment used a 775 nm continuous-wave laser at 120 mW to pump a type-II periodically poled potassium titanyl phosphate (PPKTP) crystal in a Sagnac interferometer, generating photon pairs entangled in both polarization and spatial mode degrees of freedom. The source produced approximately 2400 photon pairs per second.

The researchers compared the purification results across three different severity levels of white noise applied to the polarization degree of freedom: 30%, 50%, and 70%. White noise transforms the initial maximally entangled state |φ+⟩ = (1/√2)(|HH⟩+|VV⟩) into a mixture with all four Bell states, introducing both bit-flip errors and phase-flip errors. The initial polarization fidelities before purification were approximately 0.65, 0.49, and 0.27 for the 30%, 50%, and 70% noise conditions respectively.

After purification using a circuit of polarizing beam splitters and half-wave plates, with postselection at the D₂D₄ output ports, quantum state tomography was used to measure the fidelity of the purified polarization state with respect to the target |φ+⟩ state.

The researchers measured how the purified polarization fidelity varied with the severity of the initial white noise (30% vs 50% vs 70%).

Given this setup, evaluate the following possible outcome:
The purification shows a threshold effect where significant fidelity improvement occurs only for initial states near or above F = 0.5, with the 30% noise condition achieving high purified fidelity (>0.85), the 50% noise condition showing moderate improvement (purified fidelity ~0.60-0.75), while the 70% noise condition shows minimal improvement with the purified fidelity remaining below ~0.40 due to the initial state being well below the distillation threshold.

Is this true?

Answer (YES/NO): NO